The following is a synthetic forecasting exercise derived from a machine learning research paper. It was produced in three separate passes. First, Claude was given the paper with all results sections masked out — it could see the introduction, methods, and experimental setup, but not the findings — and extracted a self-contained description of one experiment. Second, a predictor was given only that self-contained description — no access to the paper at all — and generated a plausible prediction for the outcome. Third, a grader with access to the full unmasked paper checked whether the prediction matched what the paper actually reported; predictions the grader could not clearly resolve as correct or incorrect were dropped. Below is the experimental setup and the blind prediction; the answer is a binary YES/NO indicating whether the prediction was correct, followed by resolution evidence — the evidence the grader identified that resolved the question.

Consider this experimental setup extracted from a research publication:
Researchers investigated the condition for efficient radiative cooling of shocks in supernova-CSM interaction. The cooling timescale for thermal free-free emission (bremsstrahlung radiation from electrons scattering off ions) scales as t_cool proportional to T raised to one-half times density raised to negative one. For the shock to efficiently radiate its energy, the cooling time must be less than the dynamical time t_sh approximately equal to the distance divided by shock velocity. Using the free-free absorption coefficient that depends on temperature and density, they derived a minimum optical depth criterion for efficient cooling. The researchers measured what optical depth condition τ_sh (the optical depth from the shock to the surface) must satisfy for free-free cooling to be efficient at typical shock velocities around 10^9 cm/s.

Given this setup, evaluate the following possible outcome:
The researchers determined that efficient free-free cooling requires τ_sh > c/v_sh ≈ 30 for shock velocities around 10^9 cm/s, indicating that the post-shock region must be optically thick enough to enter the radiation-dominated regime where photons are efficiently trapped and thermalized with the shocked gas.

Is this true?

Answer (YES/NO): NO